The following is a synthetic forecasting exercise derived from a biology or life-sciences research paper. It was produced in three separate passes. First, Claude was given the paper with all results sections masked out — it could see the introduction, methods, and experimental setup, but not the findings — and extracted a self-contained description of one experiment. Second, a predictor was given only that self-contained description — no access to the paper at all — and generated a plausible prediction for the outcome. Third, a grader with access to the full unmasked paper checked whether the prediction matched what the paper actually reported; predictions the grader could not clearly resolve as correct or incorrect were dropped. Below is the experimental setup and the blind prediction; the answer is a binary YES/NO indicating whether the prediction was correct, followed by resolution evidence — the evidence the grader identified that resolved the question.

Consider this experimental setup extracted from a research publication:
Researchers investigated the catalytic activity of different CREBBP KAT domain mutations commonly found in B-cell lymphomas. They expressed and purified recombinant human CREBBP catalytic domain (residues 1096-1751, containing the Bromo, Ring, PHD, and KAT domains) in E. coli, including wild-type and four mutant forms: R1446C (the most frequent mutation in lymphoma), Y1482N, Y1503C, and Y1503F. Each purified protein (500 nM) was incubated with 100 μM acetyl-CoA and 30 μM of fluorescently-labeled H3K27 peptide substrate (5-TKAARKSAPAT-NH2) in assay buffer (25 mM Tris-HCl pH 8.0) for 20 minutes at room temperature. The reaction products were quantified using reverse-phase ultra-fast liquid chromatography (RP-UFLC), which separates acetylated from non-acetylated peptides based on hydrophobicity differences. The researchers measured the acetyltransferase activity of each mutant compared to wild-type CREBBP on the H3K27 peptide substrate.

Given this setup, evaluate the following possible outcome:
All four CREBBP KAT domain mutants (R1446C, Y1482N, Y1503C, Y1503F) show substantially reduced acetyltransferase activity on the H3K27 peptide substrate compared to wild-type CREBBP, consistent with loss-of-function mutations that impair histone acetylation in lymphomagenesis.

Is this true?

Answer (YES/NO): NO